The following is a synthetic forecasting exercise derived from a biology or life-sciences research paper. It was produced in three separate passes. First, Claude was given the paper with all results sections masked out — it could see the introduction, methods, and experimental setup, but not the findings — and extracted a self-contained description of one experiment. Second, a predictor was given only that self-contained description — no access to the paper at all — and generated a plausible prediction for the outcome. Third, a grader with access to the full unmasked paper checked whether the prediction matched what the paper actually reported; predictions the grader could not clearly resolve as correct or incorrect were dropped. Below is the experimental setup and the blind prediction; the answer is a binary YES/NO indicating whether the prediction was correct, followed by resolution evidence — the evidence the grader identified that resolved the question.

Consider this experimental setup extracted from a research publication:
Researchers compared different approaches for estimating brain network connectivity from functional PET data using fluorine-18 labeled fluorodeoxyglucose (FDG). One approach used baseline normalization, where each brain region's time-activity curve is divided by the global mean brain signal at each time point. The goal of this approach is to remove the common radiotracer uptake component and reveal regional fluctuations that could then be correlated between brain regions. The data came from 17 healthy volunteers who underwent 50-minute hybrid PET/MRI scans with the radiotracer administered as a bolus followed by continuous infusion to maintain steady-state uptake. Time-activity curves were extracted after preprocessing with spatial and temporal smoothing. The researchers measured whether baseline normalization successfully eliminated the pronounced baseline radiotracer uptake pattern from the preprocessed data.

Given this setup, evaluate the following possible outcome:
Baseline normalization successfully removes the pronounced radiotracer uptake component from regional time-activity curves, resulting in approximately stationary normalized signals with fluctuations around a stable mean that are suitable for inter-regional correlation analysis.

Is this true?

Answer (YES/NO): NO